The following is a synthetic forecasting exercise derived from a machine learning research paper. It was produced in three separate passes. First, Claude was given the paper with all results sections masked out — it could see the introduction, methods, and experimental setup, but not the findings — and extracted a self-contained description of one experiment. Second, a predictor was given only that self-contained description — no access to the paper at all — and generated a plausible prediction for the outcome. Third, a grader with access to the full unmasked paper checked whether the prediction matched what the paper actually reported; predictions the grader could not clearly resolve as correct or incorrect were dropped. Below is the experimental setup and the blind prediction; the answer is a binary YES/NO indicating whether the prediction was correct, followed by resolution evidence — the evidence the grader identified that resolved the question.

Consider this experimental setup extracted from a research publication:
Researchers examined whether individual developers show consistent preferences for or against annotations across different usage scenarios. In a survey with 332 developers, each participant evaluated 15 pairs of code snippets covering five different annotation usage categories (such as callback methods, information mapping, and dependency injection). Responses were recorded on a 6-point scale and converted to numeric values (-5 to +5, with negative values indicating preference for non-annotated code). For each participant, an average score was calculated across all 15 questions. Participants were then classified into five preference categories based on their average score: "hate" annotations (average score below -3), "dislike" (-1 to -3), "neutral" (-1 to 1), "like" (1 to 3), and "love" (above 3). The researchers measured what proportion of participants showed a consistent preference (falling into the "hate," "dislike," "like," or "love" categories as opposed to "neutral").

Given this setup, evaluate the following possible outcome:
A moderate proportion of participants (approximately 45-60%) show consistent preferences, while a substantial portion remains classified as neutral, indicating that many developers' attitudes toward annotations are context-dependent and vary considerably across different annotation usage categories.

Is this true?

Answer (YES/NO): YES